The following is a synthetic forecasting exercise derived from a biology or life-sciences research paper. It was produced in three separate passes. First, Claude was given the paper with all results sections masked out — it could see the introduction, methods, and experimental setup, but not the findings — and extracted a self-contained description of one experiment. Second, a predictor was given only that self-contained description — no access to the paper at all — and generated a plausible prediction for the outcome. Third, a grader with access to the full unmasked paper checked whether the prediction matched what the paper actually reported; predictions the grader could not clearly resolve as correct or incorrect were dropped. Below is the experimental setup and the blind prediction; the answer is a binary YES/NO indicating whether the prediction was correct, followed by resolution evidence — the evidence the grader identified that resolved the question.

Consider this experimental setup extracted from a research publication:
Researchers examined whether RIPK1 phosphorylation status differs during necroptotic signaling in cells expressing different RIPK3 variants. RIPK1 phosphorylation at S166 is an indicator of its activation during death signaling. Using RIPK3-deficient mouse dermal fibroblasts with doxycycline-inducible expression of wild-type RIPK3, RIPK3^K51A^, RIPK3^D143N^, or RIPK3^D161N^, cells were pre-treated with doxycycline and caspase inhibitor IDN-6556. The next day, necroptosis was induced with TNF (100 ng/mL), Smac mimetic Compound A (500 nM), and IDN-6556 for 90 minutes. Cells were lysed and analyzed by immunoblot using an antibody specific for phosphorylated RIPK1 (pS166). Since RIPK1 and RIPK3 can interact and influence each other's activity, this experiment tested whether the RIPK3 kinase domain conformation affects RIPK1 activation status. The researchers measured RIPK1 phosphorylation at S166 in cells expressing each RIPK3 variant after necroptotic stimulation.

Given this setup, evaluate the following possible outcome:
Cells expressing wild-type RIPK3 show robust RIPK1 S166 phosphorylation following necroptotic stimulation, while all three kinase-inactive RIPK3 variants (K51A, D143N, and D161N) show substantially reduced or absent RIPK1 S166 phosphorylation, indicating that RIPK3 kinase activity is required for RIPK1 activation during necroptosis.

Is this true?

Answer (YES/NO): NO